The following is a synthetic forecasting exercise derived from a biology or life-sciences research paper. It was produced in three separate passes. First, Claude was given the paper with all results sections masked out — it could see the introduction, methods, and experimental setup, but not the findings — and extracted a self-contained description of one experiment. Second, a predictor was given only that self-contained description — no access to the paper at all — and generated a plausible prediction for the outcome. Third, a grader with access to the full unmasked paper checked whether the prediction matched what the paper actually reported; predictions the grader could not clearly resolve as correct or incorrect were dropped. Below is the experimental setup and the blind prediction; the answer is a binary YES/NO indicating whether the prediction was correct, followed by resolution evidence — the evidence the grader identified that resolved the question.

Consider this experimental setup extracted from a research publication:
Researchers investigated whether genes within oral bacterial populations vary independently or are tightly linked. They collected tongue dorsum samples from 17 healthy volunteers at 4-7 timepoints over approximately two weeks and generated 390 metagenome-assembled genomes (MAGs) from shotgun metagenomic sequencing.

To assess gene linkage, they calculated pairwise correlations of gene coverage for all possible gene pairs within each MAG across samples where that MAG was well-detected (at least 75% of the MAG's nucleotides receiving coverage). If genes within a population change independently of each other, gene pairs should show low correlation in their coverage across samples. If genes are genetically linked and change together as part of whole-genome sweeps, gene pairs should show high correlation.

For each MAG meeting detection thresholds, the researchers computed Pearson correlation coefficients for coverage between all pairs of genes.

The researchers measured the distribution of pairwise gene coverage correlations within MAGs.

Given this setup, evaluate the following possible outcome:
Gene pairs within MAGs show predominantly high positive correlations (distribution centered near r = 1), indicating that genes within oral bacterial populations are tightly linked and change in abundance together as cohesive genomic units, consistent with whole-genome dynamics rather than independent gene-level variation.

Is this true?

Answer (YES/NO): YES